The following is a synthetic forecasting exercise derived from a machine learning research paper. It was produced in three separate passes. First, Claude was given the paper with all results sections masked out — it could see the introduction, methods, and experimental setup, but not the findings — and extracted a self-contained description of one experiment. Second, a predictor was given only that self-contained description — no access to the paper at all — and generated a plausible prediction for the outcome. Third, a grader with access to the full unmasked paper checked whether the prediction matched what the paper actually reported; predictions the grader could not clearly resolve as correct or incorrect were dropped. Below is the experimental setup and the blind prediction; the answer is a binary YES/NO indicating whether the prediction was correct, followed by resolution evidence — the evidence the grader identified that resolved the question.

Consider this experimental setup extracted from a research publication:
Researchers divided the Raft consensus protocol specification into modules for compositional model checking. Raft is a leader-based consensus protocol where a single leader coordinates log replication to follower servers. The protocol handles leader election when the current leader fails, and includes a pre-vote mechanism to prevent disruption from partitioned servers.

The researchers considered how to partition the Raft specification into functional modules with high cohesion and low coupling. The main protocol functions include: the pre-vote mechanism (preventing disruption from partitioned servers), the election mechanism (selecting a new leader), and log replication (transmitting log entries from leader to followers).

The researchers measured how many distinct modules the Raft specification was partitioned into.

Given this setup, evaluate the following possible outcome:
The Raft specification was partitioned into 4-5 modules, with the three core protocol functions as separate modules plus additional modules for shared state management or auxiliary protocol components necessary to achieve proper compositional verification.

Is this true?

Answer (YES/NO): NO